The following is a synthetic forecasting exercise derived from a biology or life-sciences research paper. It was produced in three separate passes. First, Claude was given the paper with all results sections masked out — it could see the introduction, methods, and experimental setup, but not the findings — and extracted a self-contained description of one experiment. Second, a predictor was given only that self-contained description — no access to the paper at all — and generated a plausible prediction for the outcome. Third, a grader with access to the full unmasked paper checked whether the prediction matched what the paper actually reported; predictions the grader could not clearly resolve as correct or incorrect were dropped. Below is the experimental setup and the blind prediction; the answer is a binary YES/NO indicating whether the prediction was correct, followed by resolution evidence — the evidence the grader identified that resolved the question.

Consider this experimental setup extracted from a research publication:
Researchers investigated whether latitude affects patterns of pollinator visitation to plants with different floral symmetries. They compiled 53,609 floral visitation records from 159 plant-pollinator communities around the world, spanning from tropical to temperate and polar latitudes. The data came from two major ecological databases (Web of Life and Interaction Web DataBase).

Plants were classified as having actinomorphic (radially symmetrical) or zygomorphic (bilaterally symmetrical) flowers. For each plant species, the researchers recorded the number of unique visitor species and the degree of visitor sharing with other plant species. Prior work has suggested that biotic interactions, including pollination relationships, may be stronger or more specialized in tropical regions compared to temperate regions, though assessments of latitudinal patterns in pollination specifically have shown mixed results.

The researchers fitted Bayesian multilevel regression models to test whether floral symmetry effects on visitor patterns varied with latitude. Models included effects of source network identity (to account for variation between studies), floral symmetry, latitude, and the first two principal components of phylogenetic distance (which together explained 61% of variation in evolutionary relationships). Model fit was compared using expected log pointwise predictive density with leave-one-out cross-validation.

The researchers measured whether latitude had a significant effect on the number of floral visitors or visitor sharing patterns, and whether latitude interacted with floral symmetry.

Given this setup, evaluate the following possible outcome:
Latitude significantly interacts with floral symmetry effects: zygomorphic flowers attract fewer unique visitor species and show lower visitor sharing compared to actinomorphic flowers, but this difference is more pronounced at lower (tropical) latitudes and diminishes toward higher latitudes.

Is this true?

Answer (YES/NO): NO